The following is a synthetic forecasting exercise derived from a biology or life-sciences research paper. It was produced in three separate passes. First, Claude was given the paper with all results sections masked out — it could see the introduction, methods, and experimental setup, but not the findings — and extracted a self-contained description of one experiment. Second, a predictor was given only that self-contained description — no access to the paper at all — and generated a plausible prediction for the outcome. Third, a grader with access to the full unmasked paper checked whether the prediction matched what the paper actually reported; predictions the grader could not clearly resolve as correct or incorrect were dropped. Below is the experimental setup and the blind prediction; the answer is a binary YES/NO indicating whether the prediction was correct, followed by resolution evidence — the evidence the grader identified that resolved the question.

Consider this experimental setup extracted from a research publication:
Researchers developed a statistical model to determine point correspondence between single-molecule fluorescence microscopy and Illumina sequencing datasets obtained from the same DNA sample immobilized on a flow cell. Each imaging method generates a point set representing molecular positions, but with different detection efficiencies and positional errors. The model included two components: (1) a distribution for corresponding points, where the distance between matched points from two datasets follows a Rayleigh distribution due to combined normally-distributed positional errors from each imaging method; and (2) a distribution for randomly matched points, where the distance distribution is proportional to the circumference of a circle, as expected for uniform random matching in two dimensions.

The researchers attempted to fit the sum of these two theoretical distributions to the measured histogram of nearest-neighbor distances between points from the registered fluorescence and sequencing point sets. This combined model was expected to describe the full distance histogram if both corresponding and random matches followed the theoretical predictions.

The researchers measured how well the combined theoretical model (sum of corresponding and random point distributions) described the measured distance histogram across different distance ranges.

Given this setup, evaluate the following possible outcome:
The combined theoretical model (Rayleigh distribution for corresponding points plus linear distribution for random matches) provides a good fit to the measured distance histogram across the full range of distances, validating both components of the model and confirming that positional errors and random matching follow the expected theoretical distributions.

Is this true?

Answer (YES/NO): NO